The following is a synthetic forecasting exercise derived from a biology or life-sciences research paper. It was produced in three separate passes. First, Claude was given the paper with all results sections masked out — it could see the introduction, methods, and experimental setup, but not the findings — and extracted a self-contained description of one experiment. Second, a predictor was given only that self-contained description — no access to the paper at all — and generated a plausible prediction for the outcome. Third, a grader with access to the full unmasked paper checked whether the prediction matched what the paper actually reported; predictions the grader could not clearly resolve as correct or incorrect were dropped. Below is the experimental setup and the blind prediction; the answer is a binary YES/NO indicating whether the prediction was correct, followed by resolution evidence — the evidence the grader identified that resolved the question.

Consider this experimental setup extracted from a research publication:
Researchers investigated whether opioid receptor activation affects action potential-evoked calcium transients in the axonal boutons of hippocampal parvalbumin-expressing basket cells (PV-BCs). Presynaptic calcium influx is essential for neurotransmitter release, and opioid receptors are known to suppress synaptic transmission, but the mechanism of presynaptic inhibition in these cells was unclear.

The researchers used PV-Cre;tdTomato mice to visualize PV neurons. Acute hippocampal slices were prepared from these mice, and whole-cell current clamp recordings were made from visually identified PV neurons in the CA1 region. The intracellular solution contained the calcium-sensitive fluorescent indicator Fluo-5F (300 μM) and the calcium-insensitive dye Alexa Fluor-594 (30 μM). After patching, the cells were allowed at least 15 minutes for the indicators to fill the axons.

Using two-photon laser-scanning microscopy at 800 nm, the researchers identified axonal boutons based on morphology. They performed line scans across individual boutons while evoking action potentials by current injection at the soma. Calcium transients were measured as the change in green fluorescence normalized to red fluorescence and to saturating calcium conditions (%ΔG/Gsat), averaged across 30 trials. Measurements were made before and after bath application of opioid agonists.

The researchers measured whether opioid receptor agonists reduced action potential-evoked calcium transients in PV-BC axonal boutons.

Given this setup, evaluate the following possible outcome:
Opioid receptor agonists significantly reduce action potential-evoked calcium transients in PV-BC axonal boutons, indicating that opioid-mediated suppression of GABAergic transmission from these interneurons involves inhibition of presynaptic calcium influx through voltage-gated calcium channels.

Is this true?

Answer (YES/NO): YES